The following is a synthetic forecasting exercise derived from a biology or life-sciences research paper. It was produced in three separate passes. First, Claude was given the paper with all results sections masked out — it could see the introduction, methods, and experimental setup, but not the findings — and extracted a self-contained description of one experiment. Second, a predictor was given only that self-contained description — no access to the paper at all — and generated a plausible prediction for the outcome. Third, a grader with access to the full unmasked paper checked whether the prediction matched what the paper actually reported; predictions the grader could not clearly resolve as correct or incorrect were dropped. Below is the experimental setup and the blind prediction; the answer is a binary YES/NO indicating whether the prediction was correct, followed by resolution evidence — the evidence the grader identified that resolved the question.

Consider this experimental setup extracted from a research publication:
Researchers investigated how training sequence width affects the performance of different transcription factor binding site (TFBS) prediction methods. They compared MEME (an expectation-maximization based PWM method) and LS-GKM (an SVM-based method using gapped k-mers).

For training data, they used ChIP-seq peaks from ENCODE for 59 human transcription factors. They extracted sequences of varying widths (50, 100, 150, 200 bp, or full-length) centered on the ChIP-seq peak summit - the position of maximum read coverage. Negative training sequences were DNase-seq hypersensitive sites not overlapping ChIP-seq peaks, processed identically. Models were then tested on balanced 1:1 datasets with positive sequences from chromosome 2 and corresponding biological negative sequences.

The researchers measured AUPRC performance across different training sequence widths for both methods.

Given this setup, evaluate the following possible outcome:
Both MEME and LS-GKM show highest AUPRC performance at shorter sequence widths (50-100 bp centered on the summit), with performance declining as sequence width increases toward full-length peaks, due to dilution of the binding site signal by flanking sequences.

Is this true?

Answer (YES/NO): NO